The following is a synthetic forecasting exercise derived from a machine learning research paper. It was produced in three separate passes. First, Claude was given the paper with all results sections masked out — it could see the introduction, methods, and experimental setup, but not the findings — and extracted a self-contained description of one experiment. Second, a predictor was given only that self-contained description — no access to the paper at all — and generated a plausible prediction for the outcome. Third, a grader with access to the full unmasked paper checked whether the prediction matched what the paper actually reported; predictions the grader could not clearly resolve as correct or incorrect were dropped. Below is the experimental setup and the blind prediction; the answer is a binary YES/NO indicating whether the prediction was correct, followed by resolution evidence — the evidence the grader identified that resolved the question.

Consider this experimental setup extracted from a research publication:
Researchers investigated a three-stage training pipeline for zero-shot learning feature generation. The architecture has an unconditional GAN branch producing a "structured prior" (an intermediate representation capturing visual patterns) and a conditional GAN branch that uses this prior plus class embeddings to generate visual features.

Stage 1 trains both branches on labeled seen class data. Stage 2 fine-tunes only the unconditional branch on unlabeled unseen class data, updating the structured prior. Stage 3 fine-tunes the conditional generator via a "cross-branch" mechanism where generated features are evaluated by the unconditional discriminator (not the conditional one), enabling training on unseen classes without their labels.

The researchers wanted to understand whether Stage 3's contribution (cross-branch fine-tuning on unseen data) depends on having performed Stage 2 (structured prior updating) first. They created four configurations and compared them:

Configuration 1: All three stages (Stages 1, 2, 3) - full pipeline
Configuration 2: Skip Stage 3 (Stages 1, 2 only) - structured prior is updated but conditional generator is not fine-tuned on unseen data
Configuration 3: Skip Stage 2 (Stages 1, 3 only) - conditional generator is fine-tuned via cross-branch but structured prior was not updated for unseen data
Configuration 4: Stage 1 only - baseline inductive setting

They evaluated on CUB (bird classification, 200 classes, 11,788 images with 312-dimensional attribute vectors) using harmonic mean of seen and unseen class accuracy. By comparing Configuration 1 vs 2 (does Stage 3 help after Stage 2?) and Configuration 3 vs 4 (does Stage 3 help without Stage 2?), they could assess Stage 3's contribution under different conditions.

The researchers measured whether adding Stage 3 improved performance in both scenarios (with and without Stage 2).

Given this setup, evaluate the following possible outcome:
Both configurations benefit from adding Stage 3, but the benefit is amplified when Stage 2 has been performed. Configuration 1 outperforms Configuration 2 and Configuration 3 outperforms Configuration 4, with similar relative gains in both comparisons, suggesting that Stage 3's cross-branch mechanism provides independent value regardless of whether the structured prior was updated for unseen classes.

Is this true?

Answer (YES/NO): NO